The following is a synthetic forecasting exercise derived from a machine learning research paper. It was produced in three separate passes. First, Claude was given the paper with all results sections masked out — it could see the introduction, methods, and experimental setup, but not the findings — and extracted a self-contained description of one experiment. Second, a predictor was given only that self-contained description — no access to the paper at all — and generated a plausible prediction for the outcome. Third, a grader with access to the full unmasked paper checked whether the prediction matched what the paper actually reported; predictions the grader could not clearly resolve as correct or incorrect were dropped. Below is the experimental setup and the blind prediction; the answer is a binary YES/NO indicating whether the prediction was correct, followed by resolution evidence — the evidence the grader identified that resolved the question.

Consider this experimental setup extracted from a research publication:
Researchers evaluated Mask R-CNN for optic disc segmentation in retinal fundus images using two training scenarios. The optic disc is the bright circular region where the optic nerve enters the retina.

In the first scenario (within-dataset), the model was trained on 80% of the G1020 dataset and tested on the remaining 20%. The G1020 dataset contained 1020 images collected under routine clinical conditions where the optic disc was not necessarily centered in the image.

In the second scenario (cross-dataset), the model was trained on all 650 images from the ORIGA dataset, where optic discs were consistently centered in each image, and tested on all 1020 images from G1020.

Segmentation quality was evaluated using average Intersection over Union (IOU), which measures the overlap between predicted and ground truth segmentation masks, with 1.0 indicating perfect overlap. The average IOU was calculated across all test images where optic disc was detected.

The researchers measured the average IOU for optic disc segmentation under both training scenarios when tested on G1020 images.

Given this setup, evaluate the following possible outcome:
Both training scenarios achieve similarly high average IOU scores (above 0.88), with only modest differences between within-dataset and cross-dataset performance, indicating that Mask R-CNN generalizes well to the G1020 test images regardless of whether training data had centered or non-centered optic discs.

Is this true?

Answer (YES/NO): NO